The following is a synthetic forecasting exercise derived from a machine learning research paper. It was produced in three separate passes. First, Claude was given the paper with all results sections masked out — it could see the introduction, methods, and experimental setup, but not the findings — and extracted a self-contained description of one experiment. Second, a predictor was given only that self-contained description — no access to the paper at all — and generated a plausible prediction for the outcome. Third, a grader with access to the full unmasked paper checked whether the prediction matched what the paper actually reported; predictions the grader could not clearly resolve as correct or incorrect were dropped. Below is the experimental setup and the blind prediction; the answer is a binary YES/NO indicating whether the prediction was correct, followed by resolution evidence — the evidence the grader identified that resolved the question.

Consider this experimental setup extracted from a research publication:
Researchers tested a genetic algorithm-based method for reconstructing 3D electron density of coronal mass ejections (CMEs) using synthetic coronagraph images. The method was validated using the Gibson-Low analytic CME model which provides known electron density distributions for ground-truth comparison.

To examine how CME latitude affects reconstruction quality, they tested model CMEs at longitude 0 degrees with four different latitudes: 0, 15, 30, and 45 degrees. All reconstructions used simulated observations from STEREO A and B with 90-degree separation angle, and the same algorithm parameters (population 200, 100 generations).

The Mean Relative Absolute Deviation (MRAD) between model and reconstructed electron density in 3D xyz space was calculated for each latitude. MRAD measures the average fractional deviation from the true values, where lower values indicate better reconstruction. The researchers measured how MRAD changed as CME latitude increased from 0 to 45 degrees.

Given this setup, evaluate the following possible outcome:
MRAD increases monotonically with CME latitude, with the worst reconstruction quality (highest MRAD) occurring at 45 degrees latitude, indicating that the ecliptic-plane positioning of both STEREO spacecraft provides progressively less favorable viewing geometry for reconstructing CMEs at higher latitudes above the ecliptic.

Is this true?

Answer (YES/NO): YES